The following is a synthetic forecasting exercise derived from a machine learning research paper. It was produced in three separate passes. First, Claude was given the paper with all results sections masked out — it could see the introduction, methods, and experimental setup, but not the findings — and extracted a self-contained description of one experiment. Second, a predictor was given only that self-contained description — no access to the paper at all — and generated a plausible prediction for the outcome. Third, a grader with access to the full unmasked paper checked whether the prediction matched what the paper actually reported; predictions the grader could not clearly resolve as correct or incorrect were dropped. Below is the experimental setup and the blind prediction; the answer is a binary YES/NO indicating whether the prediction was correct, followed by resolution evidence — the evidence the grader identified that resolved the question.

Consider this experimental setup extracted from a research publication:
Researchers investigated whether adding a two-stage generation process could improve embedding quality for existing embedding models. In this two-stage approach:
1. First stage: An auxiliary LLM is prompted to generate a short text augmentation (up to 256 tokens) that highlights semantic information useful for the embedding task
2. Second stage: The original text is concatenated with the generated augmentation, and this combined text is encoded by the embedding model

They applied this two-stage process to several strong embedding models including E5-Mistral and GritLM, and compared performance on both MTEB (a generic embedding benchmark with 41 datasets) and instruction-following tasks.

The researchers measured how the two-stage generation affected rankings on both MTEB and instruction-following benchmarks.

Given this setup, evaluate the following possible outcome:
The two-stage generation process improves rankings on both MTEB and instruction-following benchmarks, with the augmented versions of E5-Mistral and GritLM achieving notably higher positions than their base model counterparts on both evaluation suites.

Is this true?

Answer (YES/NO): NO